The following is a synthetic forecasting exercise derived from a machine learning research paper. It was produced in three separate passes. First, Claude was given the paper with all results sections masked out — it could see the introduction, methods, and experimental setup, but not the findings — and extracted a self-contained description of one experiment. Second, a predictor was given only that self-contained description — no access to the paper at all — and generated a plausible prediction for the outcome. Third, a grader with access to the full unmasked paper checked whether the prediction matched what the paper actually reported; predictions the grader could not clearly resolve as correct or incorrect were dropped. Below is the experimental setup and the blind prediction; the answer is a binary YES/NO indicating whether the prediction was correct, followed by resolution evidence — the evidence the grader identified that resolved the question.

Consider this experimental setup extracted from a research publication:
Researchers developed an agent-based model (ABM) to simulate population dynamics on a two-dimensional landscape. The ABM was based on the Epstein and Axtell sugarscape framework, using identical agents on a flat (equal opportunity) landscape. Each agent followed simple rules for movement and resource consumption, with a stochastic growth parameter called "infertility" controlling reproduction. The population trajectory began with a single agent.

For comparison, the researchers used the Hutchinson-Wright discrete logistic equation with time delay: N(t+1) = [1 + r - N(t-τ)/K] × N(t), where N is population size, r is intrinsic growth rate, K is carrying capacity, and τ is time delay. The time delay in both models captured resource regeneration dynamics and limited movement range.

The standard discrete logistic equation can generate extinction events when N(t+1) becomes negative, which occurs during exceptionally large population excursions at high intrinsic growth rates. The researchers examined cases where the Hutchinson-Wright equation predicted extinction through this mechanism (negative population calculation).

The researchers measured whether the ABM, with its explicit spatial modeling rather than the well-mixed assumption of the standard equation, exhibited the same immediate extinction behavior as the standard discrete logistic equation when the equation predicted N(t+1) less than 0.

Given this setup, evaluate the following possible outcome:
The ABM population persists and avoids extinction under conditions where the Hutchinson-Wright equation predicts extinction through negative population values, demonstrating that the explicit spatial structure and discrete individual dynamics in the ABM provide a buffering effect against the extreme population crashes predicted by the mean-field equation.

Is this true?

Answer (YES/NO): NO